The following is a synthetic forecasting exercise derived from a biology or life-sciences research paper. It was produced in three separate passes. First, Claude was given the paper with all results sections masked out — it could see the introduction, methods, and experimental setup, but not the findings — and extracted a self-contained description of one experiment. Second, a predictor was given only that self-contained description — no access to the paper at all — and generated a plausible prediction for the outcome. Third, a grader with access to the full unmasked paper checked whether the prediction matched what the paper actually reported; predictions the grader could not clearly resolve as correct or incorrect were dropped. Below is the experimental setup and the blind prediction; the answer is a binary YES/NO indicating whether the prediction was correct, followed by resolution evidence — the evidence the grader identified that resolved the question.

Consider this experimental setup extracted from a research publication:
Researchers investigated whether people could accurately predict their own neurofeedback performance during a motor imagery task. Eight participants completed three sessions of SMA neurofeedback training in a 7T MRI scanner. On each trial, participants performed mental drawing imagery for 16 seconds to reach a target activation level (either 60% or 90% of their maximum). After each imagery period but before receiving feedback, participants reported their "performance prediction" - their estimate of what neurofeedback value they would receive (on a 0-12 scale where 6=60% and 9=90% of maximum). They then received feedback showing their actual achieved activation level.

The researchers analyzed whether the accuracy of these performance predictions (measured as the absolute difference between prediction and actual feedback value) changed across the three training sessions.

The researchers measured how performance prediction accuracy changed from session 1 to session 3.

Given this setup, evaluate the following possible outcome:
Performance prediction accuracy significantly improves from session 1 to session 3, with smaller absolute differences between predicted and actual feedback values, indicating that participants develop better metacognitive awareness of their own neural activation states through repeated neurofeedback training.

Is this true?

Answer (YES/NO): YES